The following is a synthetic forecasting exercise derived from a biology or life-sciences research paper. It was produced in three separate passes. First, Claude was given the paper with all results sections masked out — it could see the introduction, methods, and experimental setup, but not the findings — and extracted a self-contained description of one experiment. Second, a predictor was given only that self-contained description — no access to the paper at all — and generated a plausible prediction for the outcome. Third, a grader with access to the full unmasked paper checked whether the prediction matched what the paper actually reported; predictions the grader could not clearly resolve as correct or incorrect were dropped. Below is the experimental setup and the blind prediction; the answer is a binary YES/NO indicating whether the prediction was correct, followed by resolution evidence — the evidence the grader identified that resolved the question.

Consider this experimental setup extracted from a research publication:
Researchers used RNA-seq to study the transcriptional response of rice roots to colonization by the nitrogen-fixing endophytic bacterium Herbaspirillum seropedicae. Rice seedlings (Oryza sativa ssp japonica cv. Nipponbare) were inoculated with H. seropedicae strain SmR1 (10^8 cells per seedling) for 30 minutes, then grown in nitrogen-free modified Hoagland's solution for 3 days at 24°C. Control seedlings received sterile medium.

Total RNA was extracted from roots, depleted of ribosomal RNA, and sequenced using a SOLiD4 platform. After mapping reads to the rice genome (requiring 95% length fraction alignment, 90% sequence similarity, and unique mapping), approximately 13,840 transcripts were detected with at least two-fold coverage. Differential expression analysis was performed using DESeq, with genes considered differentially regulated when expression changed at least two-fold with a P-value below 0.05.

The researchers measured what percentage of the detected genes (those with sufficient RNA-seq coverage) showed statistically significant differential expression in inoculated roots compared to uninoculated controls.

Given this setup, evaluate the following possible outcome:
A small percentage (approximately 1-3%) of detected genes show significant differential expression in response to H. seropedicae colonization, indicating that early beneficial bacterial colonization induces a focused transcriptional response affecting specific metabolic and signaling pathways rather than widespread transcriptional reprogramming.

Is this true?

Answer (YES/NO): NO